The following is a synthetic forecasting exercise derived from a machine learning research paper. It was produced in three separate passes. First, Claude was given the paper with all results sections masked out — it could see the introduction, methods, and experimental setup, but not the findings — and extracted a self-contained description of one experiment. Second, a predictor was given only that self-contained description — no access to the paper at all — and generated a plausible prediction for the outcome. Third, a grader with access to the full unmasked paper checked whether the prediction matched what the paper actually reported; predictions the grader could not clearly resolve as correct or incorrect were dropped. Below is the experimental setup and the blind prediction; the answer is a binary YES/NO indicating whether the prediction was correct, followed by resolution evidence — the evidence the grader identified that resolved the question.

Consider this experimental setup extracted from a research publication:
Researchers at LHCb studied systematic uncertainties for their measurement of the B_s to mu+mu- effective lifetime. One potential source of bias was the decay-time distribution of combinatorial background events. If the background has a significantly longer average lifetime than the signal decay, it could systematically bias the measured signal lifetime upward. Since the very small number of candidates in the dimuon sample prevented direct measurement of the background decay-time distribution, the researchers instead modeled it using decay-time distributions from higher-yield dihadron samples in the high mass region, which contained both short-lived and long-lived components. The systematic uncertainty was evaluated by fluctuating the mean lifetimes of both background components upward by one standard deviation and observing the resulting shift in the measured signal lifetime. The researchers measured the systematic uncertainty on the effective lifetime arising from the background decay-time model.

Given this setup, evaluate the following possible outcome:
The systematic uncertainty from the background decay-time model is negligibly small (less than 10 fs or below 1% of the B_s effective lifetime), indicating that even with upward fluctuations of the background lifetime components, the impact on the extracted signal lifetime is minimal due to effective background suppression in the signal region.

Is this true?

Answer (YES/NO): YES